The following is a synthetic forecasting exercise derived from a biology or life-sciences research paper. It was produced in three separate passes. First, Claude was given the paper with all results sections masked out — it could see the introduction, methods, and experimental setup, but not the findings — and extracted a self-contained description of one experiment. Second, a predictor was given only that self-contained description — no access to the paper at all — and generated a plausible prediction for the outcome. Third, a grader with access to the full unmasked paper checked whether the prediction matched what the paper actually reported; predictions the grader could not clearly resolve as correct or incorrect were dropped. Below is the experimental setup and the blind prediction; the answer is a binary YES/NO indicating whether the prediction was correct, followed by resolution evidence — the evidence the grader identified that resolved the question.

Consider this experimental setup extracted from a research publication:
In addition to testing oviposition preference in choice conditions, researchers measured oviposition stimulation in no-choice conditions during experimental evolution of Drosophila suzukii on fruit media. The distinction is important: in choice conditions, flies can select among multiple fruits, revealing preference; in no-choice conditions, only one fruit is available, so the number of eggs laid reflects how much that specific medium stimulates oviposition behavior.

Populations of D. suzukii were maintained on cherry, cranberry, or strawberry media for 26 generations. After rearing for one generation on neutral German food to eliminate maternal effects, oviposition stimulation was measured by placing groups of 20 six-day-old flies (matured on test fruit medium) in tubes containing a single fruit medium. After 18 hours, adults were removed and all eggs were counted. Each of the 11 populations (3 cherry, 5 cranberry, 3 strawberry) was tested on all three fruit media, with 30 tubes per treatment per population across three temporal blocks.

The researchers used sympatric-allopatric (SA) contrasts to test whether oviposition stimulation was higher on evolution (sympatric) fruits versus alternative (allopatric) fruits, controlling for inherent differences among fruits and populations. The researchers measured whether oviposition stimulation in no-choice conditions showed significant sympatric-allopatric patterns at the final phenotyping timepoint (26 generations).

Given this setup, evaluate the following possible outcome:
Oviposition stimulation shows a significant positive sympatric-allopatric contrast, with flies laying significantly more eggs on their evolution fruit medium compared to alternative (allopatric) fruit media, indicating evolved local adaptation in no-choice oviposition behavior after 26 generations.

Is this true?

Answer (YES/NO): NO